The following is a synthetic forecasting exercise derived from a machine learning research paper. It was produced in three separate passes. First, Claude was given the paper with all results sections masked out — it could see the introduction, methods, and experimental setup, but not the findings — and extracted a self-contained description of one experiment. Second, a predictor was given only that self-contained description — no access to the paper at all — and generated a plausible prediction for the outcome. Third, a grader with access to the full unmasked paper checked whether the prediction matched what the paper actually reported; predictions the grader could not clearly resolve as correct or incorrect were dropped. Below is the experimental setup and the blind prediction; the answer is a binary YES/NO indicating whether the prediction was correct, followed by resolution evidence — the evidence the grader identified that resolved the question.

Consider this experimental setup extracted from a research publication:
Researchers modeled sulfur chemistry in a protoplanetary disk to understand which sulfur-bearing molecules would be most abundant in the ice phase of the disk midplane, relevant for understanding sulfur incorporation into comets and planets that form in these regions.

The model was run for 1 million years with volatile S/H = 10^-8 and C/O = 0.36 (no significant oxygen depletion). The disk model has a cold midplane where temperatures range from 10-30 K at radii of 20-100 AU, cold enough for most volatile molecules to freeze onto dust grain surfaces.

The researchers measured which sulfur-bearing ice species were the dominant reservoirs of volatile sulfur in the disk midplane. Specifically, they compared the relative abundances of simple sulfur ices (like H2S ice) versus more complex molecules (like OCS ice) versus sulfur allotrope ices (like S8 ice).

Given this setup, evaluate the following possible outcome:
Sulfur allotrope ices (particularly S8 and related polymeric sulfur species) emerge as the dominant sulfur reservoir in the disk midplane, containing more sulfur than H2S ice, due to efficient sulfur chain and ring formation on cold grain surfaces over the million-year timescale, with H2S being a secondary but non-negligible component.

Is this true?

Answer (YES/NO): NO